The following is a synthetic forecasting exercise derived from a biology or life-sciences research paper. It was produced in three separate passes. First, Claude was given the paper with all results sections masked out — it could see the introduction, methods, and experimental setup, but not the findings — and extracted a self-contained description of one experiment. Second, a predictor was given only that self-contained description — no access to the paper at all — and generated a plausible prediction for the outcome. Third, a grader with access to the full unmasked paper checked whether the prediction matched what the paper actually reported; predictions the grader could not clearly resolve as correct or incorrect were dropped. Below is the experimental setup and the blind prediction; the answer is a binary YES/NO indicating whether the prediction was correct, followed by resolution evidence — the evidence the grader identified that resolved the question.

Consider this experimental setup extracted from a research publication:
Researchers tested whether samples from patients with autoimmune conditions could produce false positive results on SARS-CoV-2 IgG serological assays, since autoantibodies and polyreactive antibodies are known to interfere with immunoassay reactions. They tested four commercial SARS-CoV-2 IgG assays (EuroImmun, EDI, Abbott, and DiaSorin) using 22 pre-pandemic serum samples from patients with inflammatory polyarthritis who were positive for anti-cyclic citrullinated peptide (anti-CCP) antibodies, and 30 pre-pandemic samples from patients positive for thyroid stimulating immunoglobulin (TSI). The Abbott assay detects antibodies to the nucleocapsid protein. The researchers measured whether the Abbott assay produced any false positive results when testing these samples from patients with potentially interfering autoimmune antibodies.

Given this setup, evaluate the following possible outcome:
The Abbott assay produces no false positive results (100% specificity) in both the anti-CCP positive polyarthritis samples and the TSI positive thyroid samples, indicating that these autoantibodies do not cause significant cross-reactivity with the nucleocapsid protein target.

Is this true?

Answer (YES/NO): YES